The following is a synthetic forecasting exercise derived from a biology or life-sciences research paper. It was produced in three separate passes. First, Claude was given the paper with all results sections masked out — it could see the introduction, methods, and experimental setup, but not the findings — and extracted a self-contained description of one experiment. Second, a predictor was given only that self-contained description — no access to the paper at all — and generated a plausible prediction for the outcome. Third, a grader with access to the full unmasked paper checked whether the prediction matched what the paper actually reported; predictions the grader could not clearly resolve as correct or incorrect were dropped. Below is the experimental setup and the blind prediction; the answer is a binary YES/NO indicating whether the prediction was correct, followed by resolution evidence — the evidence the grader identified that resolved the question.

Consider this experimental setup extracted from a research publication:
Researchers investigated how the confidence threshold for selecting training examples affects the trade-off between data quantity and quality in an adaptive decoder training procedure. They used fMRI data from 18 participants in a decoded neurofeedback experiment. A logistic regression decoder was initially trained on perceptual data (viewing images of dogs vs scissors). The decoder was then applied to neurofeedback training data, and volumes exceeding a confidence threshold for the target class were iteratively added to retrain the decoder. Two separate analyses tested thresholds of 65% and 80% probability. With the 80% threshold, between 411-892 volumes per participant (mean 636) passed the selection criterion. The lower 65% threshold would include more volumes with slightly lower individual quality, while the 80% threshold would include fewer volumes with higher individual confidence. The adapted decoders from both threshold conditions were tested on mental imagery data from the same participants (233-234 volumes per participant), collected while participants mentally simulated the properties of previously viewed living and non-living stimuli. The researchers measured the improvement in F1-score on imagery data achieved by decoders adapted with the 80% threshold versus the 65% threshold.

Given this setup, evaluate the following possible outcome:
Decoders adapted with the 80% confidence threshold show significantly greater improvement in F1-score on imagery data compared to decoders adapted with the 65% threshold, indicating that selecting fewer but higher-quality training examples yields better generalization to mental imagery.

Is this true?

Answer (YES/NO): NO